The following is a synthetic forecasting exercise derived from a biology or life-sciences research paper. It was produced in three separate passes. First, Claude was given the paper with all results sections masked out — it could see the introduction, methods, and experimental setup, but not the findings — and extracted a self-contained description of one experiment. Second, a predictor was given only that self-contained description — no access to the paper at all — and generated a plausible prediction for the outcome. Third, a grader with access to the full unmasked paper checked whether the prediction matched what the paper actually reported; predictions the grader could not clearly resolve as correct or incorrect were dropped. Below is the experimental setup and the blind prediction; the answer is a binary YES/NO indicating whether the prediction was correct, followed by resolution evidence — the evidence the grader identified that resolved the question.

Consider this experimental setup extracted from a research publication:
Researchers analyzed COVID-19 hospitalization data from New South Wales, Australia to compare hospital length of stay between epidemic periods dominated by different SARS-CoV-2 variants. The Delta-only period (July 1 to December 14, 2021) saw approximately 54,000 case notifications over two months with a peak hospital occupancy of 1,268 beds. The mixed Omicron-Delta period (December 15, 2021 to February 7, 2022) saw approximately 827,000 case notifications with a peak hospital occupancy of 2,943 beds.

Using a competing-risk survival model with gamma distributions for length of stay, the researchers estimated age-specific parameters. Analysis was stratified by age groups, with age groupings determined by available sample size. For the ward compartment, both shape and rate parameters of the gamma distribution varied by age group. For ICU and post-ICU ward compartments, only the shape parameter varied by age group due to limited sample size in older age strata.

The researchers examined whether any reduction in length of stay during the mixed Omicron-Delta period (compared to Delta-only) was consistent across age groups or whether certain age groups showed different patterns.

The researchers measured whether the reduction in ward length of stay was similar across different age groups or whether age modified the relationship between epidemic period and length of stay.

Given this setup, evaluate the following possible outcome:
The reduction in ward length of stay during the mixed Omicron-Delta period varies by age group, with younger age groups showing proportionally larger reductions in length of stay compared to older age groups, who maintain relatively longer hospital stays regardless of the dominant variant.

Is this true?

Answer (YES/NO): NO